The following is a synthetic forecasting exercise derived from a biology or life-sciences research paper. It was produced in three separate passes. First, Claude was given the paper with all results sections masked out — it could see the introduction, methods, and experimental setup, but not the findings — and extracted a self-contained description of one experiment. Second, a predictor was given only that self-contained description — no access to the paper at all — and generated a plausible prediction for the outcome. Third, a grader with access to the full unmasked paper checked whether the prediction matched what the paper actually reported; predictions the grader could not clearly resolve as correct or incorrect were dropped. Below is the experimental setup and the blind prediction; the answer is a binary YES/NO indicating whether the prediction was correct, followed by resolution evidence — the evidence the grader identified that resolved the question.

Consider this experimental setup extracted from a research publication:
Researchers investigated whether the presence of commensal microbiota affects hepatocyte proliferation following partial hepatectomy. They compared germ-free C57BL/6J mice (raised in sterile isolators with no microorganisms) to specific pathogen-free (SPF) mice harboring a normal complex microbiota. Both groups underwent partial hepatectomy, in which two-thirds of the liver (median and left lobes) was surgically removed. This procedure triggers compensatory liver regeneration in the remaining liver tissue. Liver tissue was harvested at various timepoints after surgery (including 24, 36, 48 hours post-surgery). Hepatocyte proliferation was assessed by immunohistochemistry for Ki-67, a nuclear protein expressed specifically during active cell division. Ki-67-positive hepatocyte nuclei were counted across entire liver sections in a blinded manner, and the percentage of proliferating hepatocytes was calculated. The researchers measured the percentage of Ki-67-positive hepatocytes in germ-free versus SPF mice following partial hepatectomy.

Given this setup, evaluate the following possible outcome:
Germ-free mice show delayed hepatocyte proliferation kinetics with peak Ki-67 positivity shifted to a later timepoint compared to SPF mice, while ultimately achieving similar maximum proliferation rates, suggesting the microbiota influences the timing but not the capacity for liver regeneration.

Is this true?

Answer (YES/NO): NO